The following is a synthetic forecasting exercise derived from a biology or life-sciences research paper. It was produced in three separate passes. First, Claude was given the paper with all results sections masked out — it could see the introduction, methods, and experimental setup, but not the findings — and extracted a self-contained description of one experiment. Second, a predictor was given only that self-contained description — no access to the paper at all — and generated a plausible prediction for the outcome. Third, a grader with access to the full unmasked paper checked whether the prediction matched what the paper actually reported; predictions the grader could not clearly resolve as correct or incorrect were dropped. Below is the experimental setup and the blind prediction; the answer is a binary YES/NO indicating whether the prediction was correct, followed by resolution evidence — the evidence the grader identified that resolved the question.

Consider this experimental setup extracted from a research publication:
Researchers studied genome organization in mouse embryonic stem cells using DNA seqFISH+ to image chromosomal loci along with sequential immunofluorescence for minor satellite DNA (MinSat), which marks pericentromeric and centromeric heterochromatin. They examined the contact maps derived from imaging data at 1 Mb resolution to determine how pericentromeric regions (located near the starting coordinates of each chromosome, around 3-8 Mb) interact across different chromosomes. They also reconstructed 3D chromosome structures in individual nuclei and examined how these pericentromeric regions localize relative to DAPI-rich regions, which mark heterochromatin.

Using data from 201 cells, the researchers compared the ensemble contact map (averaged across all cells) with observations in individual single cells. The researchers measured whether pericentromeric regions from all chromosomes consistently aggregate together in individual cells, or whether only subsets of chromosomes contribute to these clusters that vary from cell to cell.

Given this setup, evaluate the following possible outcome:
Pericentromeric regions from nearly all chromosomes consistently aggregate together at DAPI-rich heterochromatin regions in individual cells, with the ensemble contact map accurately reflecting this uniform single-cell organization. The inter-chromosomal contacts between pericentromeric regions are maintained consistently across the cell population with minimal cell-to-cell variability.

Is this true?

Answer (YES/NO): NO